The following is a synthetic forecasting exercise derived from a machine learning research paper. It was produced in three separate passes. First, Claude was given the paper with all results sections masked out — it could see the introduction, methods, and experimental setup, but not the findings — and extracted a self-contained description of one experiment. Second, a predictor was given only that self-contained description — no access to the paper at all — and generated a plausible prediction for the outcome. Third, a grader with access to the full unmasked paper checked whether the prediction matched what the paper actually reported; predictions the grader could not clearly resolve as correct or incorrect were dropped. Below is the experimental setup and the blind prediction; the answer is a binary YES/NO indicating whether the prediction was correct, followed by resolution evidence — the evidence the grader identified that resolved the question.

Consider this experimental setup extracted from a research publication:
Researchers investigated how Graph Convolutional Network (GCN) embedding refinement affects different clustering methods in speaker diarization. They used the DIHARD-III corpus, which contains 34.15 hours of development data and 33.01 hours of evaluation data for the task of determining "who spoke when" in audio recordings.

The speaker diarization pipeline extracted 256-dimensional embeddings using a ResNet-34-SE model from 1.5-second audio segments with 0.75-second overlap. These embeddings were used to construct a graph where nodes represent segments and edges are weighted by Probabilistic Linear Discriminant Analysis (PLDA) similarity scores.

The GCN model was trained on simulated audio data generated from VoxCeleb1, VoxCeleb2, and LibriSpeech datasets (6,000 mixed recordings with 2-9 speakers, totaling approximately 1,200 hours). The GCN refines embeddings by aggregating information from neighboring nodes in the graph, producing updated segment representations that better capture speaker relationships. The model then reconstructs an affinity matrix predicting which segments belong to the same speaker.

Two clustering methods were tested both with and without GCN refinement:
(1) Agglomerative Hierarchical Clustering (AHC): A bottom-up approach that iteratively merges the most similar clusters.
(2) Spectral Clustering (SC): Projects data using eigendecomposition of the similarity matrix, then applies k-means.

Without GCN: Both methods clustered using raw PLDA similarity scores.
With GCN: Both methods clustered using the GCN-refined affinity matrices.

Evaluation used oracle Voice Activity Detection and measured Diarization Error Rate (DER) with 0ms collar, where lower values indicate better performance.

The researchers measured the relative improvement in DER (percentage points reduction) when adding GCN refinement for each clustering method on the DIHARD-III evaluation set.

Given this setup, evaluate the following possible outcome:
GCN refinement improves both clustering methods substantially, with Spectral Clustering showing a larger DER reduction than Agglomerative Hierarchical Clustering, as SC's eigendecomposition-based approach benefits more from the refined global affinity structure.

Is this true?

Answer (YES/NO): YES